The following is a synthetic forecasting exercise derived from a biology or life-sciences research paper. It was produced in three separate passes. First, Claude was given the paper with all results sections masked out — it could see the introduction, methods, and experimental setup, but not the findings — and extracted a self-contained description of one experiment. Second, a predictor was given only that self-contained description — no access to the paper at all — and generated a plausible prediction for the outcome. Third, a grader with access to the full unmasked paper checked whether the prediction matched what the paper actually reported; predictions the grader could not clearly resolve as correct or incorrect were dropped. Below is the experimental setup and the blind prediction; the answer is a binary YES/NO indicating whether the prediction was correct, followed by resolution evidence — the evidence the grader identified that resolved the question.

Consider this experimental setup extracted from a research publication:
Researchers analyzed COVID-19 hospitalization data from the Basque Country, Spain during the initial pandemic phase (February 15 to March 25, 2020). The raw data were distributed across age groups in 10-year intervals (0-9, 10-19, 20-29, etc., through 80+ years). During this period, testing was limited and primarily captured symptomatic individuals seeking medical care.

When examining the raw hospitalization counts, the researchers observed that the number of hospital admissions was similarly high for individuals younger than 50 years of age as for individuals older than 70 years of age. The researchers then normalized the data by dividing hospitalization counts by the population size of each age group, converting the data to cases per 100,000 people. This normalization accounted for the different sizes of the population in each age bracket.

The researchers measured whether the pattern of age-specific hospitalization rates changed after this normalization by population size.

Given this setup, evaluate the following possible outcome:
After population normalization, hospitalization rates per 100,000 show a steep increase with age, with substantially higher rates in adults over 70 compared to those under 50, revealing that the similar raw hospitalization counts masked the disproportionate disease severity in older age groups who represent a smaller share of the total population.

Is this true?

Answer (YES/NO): YES